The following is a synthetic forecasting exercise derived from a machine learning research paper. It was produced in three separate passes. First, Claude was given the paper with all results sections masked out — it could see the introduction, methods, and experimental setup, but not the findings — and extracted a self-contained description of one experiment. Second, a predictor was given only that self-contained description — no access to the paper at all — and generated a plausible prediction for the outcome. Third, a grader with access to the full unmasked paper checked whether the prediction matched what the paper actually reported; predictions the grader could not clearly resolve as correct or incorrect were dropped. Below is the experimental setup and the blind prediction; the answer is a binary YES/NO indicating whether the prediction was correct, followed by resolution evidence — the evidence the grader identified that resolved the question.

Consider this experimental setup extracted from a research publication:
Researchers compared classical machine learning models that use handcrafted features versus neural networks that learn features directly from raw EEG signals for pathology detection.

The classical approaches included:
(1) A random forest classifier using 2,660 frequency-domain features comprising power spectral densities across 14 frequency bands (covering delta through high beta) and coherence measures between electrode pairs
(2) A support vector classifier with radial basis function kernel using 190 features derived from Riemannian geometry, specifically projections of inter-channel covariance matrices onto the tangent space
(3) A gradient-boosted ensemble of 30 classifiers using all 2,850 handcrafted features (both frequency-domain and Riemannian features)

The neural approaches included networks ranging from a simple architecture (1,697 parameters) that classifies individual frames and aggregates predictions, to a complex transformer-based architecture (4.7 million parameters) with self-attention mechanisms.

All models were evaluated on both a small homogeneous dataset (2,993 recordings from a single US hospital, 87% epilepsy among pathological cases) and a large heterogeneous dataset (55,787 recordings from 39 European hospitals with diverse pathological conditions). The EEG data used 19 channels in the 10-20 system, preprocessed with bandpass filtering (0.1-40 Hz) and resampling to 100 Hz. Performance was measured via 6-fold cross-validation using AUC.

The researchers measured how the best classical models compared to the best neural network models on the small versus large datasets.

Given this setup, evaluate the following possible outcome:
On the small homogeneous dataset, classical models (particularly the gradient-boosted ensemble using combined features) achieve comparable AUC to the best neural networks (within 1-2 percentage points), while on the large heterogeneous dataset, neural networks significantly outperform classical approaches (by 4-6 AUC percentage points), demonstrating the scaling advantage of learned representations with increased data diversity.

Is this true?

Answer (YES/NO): NO